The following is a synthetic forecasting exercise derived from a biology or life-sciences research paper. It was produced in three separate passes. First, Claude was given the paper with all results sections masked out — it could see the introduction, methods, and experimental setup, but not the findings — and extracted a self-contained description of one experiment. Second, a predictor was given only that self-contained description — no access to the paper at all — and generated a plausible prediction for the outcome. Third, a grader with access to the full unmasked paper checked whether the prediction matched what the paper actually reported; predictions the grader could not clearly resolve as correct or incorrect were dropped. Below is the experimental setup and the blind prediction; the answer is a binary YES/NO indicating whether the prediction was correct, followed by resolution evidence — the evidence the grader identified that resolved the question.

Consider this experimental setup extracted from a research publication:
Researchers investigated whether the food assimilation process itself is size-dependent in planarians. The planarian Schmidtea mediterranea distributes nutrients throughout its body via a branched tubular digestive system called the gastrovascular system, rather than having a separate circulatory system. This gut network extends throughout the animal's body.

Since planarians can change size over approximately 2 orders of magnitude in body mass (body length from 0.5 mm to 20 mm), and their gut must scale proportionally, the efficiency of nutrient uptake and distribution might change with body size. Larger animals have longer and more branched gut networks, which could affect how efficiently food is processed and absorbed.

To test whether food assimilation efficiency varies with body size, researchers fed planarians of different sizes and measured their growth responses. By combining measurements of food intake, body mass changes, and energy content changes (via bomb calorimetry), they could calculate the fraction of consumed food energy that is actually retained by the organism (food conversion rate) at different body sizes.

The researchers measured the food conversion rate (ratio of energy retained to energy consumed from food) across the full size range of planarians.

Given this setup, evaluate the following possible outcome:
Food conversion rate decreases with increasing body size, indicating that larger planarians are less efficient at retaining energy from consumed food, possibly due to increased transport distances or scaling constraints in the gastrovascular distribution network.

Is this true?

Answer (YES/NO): NO